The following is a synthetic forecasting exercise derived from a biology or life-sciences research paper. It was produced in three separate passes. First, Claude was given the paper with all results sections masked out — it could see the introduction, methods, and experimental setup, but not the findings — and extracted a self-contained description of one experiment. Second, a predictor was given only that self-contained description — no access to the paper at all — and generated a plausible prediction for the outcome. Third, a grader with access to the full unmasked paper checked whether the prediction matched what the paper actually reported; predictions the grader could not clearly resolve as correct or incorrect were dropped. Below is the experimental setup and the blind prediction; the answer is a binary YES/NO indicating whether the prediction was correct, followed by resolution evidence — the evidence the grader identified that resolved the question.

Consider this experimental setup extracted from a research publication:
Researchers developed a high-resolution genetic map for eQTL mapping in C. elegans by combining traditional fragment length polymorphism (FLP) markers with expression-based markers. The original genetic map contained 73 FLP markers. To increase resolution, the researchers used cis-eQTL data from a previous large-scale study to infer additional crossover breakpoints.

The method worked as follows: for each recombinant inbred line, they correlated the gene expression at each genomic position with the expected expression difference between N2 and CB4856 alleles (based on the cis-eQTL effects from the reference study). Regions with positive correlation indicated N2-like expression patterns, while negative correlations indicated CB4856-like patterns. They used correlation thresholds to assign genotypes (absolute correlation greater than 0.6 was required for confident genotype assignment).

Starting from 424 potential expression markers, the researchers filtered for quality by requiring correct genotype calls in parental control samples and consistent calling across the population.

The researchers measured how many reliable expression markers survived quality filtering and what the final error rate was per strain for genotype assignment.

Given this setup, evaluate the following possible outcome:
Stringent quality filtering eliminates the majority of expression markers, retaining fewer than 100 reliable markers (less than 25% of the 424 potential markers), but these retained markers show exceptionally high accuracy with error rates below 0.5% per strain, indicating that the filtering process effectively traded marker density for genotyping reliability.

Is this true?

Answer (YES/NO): NO